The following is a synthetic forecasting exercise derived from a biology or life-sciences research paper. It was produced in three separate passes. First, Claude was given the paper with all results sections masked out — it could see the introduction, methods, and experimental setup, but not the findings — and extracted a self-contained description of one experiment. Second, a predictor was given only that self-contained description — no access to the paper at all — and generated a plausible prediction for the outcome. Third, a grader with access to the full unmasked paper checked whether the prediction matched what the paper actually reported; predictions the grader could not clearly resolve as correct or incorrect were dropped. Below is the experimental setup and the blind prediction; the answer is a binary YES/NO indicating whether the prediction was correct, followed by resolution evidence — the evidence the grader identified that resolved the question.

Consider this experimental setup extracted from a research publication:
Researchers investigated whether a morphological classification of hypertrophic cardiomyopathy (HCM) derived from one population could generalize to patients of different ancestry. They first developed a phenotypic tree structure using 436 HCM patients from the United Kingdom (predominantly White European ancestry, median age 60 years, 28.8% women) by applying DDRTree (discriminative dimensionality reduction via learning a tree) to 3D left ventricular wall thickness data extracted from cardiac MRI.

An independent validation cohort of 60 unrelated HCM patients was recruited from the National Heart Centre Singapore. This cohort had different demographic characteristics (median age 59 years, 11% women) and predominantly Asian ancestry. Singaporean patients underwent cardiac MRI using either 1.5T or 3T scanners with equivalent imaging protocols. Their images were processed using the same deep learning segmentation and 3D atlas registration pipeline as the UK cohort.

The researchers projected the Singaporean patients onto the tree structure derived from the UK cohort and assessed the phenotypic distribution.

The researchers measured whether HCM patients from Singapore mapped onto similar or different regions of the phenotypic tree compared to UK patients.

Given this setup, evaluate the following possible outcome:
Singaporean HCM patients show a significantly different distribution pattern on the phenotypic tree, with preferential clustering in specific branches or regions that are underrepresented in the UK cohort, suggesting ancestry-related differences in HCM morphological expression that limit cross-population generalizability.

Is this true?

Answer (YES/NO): NO